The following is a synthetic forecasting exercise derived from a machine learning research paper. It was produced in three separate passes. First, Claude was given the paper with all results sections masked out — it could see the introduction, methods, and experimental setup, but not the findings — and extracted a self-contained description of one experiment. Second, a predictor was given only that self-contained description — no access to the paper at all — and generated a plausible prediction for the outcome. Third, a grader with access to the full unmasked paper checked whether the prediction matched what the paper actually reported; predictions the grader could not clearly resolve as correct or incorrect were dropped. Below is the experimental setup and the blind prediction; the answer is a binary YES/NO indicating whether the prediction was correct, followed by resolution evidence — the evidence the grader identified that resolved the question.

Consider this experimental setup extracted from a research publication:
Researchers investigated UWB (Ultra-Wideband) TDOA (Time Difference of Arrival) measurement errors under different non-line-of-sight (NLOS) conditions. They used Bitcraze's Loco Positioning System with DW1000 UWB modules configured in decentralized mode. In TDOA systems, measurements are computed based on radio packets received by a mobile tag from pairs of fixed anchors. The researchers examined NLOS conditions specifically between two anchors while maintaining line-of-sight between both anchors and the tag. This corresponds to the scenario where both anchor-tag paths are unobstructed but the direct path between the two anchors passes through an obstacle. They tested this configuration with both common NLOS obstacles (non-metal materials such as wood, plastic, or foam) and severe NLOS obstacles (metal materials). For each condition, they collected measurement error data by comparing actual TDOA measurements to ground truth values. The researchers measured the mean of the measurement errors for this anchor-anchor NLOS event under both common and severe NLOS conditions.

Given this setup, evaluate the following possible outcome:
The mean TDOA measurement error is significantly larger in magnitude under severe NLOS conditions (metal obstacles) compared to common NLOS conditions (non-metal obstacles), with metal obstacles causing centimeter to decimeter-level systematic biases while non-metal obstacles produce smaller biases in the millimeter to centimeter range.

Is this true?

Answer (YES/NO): NO